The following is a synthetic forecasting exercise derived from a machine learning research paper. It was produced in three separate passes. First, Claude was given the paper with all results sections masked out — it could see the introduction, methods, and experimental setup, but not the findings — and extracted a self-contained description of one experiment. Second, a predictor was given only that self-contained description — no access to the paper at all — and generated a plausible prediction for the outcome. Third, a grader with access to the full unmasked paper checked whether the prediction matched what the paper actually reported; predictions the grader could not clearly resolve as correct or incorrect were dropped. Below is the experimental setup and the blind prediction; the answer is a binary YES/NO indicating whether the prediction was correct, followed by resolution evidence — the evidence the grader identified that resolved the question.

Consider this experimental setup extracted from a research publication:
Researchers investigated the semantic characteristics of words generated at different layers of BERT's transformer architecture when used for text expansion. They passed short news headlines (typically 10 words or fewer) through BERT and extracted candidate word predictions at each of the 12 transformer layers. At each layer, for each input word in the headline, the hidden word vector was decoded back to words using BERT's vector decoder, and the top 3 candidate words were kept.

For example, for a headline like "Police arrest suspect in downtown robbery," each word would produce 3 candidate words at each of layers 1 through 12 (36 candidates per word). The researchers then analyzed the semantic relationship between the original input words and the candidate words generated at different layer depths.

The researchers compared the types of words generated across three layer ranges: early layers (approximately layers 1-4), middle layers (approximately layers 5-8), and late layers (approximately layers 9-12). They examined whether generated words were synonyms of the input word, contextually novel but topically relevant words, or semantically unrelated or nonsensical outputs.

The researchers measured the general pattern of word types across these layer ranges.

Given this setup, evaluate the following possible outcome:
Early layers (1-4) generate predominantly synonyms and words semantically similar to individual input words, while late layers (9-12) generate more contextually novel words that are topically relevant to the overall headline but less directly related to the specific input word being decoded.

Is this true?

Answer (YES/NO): NO